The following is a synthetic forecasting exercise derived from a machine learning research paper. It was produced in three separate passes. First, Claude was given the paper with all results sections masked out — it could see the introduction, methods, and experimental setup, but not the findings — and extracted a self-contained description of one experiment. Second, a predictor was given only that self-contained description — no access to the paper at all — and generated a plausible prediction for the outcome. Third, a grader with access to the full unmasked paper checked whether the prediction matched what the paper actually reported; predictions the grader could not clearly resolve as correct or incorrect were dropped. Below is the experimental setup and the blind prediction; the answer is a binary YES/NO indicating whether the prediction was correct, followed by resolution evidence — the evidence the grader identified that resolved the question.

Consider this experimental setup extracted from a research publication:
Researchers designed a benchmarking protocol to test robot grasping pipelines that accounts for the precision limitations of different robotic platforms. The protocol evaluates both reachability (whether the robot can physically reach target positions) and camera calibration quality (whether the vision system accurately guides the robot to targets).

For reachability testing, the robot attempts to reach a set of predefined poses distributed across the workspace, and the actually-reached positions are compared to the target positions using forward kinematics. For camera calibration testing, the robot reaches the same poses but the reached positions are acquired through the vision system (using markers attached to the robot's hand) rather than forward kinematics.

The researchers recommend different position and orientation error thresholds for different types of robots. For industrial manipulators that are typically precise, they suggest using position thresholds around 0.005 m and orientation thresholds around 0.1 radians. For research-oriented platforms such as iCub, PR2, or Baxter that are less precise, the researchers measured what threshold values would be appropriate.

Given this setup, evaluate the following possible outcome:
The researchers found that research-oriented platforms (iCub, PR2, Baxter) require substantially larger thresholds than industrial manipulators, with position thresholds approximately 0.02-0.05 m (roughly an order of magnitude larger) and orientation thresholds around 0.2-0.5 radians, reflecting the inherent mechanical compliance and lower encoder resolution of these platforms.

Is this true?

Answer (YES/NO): NO